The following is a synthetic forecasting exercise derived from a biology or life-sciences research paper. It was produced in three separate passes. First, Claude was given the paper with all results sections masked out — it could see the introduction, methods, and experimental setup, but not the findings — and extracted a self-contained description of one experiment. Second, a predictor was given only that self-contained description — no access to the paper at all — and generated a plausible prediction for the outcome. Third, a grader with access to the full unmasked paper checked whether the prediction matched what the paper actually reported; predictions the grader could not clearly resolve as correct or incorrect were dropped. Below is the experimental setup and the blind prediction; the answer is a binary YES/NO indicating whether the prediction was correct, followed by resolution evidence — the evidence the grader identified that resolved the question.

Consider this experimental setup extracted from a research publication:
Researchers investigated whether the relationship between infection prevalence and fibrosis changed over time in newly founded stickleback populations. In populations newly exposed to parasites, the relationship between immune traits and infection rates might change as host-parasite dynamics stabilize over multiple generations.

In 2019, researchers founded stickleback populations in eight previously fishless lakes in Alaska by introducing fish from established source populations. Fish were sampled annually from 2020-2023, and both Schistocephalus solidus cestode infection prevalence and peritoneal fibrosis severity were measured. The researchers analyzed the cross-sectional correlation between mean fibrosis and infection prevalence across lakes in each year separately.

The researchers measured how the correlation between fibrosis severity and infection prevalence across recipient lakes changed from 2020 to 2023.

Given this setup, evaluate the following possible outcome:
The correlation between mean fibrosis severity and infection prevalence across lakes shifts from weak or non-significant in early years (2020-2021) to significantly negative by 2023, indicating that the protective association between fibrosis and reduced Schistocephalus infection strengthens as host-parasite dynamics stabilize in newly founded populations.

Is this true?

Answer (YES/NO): NO